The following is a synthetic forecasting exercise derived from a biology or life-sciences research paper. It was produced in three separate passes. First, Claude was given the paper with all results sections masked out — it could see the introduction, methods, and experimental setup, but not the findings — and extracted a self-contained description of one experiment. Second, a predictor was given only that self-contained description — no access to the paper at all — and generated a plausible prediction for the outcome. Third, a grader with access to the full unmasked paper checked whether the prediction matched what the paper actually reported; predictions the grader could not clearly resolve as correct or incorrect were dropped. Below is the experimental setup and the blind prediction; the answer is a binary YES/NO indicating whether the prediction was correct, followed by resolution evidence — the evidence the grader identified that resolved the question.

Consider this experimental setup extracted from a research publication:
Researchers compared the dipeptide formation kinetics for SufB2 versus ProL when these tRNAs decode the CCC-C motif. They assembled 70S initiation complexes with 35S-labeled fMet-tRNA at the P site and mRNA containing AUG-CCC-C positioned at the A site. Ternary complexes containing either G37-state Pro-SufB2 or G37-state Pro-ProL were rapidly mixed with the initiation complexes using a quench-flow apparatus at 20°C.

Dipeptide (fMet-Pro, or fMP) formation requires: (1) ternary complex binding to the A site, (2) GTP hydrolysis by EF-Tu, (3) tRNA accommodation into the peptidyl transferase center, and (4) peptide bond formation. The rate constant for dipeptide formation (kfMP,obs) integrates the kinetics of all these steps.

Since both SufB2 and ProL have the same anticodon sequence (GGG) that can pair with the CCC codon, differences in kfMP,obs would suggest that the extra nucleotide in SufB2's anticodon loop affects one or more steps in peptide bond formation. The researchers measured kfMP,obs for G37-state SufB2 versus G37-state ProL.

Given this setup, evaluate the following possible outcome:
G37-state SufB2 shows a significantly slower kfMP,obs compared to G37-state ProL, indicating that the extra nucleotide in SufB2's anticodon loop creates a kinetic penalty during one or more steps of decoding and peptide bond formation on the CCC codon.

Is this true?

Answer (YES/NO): NO